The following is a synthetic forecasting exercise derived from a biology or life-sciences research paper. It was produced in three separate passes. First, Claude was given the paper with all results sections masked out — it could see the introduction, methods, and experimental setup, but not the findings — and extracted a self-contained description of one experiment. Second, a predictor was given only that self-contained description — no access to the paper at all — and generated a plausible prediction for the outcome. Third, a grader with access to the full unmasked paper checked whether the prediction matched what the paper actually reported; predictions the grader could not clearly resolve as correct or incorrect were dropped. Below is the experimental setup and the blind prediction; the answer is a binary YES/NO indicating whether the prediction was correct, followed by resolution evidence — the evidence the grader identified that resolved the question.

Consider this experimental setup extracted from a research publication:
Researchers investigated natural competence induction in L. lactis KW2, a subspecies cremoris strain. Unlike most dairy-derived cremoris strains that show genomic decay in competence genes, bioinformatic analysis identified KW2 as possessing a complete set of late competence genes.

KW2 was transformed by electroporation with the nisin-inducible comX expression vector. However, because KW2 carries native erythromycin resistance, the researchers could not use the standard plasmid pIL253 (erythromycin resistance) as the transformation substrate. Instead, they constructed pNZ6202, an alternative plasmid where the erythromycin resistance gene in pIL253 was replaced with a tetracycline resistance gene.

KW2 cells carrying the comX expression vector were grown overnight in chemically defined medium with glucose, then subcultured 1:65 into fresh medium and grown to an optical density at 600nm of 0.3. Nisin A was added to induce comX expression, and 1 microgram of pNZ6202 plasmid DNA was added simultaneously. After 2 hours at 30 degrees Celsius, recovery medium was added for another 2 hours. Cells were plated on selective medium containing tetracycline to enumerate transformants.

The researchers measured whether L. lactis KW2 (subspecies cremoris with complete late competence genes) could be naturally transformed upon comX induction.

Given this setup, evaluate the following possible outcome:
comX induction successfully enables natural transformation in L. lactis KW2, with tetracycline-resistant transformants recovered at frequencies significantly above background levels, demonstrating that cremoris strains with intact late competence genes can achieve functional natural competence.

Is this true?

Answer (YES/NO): YES